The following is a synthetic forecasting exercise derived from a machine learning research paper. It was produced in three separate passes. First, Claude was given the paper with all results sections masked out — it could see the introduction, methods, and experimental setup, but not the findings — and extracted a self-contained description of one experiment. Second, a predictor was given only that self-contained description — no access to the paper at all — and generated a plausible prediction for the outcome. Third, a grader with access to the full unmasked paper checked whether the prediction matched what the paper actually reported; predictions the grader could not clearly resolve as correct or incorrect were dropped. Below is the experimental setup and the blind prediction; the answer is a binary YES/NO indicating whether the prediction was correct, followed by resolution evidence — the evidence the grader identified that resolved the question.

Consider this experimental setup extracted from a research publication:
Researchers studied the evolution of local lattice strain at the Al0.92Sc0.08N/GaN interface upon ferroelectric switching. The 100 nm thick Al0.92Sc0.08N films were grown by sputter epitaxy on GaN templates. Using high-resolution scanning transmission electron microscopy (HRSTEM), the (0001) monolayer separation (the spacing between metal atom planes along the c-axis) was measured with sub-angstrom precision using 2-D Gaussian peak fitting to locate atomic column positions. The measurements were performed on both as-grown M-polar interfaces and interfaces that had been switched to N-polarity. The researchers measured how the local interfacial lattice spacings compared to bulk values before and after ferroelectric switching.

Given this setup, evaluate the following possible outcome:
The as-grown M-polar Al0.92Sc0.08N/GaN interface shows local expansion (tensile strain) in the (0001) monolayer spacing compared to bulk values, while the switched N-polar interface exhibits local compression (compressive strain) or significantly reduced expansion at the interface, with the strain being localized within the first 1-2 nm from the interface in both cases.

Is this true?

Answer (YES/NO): NO